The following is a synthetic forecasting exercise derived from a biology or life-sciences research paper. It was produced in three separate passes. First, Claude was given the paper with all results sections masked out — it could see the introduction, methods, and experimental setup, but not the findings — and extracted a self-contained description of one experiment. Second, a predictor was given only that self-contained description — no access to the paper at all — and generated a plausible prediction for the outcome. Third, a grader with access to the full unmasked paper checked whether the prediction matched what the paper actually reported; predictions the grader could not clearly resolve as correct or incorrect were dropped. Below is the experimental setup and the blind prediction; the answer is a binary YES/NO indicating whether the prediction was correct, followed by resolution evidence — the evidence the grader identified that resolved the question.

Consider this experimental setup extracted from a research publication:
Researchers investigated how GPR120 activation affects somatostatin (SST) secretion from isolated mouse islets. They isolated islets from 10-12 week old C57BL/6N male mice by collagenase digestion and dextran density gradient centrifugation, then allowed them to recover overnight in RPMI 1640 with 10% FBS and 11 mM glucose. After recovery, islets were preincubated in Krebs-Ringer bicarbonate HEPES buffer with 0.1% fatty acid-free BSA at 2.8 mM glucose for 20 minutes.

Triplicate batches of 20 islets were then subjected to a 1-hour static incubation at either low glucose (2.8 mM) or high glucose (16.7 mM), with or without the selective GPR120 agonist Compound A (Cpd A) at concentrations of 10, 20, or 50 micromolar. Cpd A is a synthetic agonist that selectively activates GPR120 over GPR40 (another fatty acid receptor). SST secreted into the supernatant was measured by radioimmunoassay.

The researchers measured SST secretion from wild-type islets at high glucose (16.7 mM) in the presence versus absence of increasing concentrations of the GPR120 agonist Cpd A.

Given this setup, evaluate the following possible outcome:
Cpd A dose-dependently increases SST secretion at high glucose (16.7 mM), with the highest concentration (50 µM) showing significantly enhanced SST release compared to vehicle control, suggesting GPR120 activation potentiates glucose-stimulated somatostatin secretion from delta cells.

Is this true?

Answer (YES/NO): NO